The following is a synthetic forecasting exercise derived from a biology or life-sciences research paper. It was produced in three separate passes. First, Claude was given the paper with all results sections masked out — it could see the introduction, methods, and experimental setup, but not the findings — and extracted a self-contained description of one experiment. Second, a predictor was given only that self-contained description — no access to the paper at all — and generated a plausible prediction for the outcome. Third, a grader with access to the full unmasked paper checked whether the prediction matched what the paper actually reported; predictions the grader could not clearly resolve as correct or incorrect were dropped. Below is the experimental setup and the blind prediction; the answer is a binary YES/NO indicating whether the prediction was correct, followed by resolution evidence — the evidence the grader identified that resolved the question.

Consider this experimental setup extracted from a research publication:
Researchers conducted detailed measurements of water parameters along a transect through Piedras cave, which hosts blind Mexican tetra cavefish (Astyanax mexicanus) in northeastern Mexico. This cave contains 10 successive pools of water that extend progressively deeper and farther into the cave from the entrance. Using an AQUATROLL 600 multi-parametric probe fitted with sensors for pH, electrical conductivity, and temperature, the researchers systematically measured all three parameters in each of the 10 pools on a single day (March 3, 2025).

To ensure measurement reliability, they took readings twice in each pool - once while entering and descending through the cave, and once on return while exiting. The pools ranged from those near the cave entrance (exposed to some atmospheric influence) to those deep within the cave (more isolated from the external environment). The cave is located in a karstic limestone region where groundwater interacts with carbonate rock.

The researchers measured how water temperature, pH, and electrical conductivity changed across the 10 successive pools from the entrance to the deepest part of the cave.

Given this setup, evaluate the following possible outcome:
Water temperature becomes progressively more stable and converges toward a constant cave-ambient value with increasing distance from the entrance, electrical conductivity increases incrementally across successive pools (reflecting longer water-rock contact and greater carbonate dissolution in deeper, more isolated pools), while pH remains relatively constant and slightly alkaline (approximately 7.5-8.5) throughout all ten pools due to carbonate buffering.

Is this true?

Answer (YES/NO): NO